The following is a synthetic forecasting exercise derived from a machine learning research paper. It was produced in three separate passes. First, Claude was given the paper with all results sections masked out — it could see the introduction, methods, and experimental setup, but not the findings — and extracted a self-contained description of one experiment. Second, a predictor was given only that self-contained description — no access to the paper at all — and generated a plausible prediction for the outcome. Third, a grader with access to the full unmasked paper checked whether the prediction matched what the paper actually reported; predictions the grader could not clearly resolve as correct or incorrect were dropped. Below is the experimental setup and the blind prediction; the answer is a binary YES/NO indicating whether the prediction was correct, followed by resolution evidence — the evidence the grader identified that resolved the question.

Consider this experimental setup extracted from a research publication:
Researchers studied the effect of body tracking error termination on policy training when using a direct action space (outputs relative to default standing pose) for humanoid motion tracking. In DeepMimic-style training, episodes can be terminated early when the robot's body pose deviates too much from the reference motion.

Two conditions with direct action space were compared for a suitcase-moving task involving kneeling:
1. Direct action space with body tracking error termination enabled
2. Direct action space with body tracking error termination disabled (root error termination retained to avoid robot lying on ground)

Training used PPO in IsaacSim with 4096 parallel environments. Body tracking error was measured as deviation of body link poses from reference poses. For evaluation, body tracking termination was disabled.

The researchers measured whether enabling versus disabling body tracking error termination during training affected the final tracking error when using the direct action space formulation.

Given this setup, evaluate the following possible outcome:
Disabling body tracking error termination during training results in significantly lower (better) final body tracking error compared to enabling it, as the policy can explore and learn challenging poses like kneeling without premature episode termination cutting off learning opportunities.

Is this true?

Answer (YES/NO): NO